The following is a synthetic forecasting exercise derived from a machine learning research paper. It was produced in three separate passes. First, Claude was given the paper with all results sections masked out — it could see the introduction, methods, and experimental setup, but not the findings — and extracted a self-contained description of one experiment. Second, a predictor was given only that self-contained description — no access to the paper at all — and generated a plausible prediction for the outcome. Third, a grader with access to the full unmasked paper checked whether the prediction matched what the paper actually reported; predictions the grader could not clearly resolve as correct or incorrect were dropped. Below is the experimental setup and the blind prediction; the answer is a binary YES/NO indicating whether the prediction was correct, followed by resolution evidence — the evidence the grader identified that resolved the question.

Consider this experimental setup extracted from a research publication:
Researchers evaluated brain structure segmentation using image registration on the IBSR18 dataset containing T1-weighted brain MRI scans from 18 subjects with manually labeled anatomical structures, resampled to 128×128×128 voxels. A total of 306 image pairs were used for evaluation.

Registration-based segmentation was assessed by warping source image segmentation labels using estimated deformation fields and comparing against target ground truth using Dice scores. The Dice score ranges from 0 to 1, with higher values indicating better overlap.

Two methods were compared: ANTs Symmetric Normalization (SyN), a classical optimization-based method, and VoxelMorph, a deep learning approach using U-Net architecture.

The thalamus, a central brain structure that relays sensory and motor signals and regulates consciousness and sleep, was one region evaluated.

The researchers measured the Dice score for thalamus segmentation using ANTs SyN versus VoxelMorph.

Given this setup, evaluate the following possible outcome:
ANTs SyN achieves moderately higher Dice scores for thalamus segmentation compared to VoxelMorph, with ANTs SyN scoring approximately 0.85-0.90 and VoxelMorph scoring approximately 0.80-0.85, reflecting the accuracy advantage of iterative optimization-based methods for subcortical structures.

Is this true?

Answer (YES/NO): NO